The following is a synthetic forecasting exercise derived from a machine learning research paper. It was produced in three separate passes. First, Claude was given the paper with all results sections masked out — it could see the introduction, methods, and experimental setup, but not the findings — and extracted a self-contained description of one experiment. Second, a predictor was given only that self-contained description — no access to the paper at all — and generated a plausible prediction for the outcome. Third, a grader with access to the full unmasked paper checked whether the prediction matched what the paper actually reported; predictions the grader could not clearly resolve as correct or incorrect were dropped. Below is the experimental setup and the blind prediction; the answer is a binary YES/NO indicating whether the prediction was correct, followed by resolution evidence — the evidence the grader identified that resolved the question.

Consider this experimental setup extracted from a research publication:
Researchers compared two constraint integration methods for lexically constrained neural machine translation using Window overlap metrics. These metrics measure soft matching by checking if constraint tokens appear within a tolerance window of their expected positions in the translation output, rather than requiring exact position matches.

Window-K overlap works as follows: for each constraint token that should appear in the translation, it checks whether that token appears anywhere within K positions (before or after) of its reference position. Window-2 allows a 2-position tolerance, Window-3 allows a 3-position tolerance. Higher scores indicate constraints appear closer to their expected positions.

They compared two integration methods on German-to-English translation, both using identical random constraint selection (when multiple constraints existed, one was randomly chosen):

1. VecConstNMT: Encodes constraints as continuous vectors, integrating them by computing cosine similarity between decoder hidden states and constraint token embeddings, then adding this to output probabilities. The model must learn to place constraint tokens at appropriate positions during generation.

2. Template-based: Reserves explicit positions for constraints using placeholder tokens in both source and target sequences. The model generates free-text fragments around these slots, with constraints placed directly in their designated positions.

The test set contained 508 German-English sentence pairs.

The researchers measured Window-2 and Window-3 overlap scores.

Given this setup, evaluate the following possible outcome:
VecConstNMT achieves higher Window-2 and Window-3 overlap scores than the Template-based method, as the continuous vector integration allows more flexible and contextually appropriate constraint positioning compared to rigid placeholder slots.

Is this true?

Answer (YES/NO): NO